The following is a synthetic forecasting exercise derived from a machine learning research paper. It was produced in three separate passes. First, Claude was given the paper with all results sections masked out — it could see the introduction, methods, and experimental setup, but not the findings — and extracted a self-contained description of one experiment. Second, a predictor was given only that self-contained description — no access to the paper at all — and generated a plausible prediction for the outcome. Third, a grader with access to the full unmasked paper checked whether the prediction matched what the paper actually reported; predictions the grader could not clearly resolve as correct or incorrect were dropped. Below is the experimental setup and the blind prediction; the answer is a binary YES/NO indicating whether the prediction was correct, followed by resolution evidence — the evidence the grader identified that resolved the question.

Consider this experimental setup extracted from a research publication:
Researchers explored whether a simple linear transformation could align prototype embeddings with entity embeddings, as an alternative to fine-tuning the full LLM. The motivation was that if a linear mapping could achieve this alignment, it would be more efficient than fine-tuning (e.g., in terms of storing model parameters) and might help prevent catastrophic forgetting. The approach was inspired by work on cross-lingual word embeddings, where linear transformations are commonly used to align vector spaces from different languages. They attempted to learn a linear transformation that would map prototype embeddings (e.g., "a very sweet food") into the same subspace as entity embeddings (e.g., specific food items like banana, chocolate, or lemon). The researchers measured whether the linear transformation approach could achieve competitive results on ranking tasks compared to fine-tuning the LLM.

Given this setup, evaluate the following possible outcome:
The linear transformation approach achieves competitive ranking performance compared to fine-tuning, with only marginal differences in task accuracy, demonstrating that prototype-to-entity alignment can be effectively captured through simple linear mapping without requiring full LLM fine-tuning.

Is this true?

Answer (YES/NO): NO